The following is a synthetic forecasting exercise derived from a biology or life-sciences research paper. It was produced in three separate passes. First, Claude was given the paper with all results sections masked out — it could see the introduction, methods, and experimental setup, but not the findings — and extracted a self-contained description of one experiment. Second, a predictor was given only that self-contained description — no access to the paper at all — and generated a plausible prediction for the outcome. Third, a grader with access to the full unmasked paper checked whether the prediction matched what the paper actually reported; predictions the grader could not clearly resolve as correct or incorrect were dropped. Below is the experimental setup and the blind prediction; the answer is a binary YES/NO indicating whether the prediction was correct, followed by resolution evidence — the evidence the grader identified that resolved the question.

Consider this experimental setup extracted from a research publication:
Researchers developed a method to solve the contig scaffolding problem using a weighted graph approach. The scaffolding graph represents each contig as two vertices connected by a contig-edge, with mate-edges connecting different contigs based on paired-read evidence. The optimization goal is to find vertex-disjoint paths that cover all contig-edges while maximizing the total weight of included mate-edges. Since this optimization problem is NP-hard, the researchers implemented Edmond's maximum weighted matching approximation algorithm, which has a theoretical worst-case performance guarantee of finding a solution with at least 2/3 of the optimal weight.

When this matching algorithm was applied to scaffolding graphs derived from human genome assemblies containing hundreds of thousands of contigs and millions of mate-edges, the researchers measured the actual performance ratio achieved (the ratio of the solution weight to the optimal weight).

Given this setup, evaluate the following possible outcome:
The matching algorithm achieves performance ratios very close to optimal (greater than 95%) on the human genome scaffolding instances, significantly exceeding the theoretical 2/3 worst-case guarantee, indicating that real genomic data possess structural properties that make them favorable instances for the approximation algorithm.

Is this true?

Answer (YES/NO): NO